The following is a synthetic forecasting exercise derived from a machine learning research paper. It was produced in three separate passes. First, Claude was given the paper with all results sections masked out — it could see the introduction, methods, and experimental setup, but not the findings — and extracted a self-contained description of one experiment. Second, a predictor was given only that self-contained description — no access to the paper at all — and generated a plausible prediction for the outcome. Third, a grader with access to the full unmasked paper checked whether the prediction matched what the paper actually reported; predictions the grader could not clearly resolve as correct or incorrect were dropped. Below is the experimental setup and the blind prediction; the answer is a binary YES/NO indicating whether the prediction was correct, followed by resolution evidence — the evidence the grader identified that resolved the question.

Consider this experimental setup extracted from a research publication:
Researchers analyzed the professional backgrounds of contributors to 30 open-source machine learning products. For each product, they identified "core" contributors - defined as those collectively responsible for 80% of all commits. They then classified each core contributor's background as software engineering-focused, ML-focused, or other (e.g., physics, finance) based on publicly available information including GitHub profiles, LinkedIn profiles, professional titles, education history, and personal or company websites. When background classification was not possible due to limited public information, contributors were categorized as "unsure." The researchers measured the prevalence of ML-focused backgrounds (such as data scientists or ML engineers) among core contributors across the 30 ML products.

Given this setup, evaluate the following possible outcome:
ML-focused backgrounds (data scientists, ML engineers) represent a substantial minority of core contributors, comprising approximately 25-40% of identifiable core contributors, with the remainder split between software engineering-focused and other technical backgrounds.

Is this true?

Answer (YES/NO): NO